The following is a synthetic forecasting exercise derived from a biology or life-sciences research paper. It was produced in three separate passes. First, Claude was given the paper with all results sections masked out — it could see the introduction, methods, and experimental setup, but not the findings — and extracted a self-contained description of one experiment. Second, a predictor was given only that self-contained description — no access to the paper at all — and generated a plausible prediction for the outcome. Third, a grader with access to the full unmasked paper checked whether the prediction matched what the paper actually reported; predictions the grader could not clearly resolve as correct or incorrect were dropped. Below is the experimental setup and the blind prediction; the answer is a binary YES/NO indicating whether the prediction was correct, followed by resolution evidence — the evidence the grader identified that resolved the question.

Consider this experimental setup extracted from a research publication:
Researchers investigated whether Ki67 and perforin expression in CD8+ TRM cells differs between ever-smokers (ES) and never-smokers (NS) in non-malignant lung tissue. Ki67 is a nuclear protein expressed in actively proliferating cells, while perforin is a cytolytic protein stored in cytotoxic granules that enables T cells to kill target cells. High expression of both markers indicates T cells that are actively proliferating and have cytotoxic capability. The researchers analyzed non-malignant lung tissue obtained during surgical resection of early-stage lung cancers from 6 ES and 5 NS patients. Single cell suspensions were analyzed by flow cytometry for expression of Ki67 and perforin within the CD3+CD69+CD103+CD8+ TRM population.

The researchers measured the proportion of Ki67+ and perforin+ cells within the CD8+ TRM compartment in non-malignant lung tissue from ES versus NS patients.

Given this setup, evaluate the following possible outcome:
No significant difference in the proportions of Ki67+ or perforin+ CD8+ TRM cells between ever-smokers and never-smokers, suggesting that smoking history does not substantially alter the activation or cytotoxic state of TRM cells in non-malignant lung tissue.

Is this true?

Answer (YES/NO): NO